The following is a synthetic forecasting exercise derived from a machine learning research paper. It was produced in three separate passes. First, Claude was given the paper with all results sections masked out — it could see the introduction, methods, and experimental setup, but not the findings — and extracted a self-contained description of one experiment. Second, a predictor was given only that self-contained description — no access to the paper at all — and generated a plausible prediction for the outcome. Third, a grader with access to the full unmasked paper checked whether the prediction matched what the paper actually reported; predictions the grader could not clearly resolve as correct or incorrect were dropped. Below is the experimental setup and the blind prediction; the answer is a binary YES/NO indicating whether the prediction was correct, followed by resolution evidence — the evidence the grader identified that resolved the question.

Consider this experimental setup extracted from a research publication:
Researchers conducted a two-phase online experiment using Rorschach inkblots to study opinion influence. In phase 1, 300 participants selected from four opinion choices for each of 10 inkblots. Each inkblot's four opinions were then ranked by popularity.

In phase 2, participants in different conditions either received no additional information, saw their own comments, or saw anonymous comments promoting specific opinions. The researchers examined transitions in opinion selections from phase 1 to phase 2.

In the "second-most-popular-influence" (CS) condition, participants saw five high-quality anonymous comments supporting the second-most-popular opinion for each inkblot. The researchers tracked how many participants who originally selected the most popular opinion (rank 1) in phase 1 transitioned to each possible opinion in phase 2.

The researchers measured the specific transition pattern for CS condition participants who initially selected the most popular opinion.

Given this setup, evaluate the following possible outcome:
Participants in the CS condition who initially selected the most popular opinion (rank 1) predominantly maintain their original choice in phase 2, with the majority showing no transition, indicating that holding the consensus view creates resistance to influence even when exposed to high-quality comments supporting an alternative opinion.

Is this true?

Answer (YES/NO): NO